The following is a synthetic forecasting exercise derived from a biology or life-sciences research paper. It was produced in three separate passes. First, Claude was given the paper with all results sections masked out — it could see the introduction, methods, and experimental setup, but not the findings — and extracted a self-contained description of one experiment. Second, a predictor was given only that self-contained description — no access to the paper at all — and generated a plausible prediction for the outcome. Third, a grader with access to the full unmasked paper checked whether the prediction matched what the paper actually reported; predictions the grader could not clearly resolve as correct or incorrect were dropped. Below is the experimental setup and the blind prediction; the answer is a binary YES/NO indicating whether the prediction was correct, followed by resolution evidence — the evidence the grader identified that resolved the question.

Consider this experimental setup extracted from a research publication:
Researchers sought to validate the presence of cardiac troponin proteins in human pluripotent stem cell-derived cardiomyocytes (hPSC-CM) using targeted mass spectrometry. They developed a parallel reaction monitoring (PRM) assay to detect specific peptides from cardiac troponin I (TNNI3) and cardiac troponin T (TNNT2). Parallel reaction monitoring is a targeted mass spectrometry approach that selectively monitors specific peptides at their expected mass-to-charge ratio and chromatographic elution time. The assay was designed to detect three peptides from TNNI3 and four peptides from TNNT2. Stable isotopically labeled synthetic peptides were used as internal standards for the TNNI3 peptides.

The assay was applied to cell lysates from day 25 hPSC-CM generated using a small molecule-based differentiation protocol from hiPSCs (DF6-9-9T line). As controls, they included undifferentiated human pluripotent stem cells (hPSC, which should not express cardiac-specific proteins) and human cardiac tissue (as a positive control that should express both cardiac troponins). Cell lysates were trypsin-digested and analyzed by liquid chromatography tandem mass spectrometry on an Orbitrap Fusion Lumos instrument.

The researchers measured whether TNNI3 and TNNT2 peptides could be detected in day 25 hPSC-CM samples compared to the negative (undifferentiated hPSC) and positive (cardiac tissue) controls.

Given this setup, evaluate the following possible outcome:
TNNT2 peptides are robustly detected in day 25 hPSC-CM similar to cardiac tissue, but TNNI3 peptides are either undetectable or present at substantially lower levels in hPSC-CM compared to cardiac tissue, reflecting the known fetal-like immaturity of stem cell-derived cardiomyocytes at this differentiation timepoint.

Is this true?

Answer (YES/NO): NO